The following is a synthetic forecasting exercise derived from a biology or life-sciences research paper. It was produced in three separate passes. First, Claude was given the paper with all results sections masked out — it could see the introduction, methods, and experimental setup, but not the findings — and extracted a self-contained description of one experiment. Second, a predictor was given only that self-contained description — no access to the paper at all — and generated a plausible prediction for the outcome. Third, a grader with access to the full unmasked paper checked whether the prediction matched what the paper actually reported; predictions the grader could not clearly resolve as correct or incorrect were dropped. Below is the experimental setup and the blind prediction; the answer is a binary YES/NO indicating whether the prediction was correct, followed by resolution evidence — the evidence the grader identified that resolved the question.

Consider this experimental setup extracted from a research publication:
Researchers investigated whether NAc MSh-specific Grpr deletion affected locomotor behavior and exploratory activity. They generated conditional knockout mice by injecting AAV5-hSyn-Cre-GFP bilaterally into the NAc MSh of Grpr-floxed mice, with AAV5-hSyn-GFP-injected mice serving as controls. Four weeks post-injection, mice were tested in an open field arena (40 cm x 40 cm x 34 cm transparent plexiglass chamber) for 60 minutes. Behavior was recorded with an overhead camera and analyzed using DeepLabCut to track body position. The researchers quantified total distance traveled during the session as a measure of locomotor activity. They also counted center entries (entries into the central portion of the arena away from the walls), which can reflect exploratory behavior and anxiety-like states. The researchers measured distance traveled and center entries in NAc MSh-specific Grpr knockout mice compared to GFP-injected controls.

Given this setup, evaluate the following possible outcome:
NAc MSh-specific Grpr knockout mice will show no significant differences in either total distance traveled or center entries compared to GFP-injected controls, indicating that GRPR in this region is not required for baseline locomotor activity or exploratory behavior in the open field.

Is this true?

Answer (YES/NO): NO